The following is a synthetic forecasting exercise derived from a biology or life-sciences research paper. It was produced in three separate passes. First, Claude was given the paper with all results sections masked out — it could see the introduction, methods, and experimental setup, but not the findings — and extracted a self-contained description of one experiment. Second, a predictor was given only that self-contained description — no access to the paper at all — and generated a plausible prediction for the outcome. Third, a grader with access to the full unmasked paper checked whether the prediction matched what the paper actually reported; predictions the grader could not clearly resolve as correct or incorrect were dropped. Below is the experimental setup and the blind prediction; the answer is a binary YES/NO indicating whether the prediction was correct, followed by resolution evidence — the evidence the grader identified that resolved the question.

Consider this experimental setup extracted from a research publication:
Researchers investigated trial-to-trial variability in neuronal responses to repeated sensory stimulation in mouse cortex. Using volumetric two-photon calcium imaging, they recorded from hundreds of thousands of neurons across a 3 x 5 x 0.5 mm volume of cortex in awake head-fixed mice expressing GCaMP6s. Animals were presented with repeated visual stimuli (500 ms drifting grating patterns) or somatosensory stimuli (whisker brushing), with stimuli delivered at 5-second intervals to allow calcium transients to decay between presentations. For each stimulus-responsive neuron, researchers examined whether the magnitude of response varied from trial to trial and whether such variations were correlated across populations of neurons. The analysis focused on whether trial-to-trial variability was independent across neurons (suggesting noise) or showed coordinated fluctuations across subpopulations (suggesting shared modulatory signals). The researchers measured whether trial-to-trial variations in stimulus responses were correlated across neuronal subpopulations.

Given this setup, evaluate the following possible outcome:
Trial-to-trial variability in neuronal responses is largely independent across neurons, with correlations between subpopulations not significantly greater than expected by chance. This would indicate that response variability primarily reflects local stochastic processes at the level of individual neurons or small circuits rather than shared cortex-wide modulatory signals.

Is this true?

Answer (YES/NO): NO